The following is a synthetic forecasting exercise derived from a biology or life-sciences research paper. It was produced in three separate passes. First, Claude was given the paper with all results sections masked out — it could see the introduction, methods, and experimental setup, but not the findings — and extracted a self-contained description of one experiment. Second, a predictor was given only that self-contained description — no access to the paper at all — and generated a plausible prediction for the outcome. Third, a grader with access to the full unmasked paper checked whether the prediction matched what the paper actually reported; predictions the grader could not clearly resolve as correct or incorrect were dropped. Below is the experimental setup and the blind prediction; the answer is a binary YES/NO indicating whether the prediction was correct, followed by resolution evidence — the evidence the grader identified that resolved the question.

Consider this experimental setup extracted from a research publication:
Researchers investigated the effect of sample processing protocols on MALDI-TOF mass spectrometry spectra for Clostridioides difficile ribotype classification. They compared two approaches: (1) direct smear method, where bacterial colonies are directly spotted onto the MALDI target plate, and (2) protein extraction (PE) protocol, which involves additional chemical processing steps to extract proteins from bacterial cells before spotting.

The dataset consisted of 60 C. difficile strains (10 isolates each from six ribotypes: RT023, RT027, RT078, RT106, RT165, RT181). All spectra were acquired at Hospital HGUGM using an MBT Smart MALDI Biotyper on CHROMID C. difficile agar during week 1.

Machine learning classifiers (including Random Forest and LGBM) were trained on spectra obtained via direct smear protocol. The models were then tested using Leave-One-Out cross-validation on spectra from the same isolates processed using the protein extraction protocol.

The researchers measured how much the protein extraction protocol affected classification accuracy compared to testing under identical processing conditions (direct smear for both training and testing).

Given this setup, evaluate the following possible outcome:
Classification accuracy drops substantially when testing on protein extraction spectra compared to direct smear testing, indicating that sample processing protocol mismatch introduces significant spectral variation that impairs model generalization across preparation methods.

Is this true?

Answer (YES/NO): YES